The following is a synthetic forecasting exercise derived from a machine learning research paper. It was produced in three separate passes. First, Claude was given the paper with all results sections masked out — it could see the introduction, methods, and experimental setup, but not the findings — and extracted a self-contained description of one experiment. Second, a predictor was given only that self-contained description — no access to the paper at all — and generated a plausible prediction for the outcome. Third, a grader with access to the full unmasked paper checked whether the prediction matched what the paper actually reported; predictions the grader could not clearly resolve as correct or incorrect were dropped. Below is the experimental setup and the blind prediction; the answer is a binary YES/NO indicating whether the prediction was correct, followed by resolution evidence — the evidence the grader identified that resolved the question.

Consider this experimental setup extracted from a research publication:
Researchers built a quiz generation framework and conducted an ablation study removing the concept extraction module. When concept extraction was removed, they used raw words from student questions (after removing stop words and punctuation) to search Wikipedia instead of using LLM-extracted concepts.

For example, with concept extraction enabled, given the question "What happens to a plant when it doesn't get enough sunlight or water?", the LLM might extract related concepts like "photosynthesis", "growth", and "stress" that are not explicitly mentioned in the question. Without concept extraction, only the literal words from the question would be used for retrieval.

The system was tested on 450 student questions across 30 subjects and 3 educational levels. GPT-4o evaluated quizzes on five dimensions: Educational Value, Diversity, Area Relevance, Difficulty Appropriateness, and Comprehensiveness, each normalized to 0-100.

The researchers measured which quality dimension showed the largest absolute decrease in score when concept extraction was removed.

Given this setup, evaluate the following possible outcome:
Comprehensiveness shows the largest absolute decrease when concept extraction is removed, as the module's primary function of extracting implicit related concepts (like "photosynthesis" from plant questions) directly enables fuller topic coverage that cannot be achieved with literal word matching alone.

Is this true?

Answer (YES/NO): NO